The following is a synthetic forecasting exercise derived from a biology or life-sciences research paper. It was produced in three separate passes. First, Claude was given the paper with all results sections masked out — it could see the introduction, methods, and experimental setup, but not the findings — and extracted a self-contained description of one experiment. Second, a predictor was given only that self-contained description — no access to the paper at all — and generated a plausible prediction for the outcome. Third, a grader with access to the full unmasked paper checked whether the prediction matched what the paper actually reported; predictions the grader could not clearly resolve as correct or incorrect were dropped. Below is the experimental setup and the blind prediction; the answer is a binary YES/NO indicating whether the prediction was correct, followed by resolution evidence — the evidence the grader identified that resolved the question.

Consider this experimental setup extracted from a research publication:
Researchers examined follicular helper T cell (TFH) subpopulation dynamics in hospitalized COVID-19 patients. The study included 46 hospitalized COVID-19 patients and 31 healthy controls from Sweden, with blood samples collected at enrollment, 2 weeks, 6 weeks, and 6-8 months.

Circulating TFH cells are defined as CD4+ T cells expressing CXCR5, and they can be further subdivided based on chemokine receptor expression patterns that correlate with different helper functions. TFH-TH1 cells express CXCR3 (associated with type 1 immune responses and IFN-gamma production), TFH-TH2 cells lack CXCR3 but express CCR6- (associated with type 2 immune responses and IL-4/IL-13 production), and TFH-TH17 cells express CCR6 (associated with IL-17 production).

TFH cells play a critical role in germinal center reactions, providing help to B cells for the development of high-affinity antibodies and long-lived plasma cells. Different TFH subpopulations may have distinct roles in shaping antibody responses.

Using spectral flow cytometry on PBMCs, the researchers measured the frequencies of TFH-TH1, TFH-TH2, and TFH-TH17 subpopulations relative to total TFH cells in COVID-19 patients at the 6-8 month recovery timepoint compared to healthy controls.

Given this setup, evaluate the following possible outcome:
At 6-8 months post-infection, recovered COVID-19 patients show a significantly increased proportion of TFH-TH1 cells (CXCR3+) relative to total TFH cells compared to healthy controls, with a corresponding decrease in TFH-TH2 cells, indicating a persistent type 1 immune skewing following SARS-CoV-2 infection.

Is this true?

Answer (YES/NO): NO